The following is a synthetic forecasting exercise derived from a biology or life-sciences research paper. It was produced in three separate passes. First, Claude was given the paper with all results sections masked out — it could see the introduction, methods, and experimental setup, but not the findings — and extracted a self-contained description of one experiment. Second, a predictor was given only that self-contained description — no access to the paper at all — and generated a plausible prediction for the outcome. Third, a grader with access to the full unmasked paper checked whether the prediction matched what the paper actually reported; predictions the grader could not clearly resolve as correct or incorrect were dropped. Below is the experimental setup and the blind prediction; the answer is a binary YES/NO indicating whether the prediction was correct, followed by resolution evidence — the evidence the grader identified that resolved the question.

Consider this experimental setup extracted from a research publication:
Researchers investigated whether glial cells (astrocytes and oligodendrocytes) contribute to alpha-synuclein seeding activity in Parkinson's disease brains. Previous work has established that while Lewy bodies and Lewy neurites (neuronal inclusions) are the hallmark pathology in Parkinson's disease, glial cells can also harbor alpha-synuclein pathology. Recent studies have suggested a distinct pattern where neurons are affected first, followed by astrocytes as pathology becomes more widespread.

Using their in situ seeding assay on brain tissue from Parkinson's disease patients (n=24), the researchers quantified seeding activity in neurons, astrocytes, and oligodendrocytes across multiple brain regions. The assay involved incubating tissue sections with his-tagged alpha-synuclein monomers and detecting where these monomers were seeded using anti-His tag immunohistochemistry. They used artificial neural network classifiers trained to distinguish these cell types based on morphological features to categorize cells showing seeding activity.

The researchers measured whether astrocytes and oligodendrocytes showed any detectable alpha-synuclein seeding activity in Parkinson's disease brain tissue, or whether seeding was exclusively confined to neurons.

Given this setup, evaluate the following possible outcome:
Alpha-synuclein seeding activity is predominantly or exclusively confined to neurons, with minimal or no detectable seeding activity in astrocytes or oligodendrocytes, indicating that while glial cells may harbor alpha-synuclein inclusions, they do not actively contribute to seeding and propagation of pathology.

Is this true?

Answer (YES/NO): NO